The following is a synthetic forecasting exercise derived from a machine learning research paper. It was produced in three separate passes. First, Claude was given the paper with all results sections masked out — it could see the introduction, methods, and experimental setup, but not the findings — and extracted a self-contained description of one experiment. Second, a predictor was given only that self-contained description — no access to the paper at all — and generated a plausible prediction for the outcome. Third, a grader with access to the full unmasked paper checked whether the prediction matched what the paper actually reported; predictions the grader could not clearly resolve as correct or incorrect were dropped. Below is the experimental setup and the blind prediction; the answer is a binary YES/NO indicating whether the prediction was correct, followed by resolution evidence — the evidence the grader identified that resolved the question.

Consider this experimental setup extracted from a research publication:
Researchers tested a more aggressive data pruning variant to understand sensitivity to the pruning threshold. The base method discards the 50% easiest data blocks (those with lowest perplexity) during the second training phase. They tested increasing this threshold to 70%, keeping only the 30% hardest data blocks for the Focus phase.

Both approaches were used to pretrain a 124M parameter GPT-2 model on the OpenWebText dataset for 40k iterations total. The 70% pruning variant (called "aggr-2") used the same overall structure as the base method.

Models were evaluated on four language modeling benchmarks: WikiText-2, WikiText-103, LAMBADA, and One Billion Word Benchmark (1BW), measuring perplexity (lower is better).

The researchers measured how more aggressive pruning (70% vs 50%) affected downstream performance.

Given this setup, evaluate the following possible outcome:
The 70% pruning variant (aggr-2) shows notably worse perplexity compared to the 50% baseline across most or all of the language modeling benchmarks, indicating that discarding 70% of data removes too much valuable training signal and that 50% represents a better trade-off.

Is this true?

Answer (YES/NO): YES